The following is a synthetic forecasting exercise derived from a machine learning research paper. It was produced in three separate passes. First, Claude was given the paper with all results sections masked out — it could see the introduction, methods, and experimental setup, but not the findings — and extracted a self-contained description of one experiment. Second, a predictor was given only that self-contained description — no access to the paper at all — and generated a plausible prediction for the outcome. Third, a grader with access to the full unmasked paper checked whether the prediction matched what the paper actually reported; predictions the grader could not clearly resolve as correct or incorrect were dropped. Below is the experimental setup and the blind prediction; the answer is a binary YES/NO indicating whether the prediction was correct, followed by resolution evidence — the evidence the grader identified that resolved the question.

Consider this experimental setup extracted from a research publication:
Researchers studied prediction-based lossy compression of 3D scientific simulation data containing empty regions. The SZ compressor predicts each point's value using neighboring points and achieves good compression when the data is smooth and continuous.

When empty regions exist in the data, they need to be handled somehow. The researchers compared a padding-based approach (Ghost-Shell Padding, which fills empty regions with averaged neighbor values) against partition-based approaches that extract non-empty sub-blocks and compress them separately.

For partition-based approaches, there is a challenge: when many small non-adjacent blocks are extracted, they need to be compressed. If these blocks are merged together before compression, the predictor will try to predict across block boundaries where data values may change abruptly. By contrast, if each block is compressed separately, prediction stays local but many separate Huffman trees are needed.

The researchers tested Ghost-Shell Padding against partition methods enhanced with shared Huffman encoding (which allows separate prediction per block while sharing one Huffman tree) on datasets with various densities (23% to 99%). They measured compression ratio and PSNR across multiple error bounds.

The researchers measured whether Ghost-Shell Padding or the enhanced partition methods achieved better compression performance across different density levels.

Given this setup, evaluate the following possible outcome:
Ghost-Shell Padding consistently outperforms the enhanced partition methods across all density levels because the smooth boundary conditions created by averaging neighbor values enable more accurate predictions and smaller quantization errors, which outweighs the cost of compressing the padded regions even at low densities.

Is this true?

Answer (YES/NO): NO